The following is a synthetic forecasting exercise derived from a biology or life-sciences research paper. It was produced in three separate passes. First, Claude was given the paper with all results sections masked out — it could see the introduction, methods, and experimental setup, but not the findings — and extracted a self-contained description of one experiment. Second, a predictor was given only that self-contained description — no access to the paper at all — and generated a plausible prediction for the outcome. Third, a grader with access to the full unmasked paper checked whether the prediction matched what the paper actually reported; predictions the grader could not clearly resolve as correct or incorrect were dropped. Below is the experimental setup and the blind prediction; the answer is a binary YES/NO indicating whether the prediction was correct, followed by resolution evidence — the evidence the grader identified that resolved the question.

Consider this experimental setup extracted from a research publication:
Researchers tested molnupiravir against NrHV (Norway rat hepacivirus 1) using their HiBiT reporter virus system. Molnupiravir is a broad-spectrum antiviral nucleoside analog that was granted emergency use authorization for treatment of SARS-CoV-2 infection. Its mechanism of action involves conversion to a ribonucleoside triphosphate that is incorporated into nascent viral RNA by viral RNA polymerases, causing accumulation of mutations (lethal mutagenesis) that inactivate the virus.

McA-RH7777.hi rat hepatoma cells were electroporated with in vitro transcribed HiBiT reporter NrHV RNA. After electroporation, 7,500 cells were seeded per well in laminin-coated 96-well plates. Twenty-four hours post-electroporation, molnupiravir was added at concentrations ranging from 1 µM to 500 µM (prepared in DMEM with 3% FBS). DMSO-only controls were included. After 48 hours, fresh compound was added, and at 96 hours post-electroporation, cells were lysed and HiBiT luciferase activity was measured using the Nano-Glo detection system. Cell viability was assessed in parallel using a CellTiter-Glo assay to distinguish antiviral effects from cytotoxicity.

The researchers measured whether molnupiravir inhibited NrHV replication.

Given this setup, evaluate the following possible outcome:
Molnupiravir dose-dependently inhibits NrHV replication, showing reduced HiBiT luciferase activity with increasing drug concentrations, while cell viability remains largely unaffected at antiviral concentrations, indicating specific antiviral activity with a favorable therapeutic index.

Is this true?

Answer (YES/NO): NO